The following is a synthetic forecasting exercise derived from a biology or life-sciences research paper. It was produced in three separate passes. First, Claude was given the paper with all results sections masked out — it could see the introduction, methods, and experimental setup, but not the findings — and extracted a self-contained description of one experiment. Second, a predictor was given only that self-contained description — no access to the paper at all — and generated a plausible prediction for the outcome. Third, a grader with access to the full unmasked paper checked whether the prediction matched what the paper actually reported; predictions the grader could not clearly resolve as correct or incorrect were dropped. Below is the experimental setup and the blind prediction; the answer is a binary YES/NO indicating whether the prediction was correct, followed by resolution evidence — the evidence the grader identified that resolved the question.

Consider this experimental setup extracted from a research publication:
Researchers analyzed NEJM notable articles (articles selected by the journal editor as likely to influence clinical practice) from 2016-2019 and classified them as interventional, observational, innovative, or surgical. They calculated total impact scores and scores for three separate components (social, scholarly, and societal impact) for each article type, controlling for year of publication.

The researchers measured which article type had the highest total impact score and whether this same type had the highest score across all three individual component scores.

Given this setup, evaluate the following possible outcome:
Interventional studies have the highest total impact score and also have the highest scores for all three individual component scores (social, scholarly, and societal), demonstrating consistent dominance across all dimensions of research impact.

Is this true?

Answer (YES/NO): NO